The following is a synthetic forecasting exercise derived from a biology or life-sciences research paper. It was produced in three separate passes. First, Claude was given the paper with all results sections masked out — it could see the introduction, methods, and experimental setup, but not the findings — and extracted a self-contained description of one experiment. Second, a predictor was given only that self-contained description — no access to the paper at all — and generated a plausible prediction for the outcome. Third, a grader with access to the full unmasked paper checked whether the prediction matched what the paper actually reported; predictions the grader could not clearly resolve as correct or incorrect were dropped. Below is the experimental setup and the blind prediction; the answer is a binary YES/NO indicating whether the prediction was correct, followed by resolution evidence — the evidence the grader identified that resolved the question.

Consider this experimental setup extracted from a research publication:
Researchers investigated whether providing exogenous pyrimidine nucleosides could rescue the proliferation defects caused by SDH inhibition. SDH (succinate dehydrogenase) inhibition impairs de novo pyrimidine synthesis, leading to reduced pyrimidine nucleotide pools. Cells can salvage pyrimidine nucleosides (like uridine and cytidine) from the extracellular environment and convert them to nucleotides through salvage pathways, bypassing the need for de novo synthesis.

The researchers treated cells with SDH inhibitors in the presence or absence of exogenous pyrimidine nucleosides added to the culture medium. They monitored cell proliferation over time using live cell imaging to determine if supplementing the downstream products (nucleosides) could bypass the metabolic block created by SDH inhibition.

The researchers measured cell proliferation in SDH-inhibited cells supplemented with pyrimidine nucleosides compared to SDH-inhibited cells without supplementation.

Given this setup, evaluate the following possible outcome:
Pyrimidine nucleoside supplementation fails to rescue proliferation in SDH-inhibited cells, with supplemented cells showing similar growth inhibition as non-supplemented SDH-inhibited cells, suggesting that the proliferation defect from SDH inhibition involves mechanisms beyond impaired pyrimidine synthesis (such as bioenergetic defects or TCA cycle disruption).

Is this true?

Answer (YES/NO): NO